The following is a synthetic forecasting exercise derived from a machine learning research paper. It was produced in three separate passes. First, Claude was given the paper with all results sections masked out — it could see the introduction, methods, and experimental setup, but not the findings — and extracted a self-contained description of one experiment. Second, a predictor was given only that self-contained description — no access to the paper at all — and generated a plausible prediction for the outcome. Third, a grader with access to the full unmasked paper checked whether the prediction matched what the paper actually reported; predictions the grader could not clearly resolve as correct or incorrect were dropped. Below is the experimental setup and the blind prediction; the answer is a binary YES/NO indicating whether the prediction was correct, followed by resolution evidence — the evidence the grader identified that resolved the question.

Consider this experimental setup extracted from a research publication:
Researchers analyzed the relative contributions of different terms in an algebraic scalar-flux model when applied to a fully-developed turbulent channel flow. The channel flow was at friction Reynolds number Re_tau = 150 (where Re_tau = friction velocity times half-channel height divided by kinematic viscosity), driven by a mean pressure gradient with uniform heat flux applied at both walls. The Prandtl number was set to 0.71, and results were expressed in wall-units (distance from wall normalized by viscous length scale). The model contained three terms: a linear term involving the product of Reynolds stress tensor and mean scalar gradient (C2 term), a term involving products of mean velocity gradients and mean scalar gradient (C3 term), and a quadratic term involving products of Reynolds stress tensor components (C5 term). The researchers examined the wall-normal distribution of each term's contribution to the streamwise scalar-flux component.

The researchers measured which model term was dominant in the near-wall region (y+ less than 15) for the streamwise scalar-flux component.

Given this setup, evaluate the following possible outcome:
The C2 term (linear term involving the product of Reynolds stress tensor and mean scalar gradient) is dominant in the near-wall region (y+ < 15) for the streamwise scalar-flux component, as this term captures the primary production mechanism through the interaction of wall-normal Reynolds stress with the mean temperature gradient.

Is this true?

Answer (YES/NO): NO